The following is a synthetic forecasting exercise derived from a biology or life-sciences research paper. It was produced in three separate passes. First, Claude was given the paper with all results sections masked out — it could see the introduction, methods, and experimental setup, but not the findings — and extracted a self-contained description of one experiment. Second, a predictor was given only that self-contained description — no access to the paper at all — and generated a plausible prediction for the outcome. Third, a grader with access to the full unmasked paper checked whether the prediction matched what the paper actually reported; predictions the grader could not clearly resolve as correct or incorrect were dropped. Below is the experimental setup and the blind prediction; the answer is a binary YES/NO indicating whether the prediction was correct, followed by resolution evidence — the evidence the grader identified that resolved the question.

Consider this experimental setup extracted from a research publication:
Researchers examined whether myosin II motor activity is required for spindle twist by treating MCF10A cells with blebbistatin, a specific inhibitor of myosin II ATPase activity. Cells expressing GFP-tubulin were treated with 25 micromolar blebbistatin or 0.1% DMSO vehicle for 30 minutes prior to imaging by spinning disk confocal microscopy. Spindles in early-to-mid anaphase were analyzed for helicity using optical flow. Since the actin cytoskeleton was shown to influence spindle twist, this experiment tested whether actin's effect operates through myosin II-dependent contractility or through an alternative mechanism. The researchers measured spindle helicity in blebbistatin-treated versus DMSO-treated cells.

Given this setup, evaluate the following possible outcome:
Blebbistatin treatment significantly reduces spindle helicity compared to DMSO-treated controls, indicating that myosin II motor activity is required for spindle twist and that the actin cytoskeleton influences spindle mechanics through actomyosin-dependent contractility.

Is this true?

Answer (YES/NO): NO